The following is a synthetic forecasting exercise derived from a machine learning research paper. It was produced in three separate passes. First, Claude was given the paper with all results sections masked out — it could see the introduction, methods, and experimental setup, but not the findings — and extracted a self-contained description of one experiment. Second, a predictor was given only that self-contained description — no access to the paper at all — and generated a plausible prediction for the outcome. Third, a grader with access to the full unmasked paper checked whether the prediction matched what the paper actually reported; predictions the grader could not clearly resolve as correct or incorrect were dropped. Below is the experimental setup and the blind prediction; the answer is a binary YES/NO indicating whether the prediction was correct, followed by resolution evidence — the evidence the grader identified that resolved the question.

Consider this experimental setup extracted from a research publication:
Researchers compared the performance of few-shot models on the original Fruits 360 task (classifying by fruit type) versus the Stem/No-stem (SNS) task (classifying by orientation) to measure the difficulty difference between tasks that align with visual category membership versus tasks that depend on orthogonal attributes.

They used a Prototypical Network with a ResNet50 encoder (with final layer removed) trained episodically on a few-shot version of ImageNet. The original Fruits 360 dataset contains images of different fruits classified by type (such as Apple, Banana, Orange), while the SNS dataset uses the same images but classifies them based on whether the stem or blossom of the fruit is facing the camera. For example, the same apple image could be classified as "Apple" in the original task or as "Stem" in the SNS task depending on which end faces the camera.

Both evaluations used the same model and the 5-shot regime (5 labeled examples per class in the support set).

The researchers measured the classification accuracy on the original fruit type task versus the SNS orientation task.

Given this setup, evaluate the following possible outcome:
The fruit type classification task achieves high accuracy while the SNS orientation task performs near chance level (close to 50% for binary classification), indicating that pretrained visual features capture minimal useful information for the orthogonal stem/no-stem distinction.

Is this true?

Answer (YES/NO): NO